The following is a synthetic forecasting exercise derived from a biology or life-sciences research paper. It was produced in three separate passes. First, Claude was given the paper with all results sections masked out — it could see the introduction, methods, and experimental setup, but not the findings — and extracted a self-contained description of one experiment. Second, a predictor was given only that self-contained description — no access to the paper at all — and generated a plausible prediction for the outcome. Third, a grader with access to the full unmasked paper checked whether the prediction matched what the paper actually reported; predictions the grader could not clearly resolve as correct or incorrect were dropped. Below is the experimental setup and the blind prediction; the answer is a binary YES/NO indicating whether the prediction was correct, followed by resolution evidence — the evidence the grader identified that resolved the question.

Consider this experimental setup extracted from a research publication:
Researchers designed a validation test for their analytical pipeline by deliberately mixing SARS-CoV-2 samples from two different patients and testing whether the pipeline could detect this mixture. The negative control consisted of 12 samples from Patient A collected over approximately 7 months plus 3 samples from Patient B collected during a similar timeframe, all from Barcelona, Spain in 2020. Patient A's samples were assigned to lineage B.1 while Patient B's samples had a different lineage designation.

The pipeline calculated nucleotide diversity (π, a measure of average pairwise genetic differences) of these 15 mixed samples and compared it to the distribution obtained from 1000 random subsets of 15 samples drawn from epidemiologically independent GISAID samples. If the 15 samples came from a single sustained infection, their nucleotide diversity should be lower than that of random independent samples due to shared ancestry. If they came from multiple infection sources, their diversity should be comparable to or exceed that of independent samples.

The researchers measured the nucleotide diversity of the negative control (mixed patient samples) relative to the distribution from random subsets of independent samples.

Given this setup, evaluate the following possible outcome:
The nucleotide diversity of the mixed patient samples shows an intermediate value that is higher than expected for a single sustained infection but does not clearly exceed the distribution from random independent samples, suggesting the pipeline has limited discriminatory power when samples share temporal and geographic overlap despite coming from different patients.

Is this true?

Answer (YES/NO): NO